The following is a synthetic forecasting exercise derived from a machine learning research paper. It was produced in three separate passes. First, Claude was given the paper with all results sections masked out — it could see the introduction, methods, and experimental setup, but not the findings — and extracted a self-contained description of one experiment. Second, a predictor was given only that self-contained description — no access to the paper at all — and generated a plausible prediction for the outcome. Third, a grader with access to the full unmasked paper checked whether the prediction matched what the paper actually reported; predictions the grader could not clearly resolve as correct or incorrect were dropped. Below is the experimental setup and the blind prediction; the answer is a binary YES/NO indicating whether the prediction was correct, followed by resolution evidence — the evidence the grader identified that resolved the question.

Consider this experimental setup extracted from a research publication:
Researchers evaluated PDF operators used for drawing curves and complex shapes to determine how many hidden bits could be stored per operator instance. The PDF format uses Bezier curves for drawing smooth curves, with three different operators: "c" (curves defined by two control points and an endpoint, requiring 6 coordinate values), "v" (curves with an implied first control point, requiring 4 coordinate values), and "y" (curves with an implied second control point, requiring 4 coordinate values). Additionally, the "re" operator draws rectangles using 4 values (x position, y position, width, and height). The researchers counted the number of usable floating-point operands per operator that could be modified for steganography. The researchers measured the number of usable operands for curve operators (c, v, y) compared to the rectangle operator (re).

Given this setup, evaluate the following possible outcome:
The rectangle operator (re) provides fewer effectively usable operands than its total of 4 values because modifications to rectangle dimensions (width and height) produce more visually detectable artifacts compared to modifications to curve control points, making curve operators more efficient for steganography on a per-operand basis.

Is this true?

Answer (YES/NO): NO